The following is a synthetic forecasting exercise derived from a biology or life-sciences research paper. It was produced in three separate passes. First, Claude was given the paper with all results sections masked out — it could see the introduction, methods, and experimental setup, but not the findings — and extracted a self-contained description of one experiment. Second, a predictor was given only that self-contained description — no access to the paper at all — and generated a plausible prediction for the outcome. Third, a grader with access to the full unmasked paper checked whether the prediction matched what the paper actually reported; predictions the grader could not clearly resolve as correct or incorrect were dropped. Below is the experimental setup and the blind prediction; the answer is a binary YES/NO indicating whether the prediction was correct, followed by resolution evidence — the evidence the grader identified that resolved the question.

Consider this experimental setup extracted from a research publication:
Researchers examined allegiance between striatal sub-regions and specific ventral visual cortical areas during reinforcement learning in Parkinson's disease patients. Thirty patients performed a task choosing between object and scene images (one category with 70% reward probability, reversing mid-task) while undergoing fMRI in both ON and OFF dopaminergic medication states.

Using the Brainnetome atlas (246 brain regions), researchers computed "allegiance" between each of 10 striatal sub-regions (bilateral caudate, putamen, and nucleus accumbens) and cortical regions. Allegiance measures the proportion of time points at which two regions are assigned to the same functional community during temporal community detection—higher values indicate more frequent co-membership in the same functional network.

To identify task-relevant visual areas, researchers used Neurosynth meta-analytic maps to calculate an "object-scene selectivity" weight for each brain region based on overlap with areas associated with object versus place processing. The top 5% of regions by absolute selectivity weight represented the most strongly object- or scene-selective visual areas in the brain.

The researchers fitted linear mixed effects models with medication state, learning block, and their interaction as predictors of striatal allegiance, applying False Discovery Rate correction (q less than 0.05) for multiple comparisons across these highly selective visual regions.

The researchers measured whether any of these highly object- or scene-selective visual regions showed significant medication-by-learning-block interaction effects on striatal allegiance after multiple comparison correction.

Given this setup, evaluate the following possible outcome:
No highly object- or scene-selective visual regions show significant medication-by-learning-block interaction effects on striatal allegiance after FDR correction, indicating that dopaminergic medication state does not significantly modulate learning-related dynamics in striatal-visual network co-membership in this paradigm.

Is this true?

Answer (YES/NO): NO